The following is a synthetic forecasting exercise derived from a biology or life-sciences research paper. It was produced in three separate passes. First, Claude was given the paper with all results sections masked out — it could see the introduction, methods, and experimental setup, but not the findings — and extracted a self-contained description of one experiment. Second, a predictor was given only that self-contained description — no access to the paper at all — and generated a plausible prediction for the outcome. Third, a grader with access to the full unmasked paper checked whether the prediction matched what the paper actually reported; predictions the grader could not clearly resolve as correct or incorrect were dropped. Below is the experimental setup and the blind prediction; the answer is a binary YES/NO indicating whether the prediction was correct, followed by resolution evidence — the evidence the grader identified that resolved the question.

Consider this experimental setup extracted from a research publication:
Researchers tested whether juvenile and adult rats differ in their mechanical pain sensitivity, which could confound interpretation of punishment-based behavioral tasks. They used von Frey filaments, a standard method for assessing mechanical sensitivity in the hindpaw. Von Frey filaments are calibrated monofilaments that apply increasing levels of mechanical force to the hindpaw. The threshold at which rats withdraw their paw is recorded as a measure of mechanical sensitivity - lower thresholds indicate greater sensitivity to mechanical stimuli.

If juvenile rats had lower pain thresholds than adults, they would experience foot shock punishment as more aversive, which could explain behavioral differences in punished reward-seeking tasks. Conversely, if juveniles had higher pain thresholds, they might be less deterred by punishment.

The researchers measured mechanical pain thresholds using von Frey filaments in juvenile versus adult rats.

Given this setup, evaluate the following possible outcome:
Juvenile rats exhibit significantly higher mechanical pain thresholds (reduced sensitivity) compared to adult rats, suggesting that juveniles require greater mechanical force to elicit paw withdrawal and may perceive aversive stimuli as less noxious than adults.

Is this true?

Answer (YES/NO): NO